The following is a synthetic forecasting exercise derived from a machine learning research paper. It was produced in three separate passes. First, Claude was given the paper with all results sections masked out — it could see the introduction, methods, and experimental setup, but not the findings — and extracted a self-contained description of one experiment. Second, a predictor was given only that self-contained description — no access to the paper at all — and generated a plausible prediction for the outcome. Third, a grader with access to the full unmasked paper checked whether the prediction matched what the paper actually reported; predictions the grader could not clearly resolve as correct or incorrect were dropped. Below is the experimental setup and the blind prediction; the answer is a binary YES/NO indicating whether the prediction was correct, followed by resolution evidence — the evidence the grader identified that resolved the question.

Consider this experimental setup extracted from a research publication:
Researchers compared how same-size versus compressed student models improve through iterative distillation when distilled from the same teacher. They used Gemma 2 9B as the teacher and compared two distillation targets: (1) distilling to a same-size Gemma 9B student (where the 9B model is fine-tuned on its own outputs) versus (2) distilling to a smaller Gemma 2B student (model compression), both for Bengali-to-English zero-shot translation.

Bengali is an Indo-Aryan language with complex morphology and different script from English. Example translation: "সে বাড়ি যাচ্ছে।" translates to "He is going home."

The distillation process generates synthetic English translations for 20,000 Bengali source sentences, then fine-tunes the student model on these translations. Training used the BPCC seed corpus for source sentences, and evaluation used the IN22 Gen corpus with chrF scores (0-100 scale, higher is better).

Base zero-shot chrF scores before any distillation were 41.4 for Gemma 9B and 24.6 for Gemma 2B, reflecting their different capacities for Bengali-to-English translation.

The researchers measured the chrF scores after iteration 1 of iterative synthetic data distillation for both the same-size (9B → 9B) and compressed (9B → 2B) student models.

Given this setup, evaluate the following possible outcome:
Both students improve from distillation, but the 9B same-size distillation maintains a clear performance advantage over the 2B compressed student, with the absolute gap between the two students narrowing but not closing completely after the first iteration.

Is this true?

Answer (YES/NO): YES